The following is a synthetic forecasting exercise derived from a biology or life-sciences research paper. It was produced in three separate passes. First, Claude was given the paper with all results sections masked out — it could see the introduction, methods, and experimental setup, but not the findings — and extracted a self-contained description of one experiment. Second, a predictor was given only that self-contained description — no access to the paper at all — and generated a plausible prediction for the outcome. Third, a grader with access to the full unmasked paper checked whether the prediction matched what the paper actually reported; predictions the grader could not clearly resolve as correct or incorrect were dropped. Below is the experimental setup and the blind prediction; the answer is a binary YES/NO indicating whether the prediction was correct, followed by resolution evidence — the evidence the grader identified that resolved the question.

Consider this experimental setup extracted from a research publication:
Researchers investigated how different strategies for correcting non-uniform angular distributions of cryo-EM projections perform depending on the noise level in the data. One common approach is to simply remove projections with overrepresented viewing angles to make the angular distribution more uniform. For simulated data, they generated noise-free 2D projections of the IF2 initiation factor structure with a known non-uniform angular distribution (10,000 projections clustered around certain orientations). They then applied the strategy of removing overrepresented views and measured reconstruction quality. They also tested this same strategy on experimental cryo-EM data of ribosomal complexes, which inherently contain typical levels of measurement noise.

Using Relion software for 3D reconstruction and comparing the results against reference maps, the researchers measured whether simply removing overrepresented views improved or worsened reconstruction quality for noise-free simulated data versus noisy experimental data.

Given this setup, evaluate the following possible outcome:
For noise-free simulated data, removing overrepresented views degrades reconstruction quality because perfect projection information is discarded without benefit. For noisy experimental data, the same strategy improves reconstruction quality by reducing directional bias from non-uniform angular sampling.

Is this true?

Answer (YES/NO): NO